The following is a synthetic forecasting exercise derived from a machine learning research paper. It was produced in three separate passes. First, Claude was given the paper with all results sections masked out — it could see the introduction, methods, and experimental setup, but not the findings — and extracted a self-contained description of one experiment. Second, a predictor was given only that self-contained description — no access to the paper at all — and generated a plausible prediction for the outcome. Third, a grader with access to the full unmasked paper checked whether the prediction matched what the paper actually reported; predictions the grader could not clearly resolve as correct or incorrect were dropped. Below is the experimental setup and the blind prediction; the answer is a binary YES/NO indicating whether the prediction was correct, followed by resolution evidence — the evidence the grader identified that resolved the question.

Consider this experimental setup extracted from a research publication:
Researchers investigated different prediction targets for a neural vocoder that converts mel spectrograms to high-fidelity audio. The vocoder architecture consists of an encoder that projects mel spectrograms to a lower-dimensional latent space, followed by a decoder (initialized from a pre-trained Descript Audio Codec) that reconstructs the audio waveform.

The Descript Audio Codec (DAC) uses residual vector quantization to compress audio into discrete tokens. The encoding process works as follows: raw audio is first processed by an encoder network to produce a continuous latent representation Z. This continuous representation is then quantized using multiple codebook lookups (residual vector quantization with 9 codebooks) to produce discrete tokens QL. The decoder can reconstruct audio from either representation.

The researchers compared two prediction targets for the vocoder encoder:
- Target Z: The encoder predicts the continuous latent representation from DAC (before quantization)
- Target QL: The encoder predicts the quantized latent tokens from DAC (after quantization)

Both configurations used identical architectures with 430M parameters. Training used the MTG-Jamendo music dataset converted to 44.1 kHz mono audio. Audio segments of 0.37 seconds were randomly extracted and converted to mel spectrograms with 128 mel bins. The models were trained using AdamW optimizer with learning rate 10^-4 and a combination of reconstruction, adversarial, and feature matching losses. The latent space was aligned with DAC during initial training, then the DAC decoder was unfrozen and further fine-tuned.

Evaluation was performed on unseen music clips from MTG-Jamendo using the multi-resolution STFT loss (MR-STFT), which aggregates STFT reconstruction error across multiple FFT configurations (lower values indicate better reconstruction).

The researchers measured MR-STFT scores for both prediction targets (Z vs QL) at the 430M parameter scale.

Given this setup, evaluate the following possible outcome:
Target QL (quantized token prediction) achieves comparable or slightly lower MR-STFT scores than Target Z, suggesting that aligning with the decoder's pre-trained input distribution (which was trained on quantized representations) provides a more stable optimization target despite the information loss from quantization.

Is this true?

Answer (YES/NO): NO